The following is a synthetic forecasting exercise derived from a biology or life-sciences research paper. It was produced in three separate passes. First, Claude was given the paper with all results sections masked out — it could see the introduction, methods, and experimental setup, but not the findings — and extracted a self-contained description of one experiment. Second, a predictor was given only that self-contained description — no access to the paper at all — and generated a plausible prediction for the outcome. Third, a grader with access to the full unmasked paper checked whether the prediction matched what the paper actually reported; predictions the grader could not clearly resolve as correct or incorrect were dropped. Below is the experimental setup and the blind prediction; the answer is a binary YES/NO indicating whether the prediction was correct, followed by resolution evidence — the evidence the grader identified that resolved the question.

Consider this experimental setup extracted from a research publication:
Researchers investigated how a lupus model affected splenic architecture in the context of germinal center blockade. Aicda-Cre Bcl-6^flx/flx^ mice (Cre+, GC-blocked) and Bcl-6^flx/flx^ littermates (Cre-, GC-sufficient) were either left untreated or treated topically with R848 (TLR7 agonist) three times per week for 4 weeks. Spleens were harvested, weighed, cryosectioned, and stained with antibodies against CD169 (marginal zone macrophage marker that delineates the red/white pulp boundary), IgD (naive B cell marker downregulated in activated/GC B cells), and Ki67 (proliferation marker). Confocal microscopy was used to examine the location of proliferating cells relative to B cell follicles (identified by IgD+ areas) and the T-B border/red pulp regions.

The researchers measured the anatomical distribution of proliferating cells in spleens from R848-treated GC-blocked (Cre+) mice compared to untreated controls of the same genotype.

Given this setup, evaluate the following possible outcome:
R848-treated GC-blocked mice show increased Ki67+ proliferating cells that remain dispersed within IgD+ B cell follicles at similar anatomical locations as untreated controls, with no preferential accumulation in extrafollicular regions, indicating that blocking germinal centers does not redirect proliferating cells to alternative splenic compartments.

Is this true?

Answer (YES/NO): NO